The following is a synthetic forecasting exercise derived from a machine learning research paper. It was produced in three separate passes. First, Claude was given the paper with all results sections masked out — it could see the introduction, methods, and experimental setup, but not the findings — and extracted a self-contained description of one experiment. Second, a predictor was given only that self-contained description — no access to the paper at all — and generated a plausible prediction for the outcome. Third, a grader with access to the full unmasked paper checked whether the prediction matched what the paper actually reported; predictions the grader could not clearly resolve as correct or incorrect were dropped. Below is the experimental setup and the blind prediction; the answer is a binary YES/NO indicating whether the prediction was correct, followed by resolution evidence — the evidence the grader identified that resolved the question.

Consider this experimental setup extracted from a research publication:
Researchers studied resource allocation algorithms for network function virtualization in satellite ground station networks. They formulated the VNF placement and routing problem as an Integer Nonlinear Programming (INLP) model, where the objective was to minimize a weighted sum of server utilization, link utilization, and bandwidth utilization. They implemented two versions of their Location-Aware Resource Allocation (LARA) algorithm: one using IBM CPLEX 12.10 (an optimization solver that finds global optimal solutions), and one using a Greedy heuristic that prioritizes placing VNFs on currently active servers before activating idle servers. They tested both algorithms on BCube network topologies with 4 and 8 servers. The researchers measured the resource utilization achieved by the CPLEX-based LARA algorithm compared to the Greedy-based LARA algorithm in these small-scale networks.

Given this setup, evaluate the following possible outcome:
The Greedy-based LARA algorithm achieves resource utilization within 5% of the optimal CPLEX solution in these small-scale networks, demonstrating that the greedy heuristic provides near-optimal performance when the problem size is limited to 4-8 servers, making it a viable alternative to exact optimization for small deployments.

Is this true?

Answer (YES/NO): YES